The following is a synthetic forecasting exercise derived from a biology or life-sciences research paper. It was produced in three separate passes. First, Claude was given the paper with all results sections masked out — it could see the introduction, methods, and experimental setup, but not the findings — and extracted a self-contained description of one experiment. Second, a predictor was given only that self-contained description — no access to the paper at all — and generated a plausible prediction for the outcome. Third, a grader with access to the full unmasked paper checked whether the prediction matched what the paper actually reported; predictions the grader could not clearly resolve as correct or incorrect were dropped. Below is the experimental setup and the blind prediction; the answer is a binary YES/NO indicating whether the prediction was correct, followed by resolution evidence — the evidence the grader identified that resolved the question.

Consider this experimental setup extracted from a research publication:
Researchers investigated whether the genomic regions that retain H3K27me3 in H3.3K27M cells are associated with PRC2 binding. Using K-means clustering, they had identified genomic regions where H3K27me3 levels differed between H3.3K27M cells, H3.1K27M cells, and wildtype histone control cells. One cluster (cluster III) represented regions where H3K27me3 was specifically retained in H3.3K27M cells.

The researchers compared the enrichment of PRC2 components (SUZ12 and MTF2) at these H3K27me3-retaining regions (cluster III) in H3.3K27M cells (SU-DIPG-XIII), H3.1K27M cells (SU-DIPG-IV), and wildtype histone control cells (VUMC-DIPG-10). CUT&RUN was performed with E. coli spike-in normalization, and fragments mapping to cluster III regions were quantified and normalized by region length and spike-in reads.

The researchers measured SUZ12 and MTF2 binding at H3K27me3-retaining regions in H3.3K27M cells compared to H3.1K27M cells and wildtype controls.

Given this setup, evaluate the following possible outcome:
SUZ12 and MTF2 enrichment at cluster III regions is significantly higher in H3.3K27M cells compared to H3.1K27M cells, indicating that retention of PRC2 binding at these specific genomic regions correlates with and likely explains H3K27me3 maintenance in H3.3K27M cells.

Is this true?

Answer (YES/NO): NO